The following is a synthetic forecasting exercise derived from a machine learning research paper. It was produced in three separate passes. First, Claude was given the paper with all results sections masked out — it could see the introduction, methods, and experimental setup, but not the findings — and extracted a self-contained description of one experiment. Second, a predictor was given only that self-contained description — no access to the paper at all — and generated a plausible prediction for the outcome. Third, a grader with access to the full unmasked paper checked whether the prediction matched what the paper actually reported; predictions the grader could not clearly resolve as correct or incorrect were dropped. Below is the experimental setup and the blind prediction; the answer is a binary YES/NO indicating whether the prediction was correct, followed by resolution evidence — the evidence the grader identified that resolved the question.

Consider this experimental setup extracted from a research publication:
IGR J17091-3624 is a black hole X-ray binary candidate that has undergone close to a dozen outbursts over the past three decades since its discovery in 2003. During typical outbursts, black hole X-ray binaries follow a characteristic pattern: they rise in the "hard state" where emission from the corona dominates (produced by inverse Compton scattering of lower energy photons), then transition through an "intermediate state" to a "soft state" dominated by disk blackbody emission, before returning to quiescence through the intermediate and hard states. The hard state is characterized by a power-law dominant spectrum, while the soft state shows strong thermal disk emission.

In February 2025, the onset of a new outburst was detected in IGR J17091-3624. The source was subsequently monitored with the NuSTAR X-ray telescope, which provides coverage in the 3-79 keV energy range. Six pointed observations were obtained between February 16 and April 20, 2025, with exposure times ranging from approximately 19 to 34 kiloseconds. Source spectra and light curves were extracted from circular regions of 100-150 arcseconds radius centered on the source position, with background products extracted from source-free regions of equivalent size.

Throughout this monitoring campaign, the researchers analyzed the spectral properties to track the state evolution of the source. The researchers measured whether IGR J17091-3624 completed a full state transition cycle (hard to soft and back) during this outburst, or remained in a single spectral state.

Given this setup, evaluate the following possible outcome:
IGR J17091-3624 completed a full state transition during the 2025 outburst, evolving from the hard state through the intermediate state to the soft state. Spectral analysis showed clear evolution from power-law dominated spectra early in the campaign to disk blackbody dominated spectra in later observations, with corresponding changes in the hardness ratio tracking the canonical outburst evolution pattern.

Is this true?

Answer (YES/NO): NO